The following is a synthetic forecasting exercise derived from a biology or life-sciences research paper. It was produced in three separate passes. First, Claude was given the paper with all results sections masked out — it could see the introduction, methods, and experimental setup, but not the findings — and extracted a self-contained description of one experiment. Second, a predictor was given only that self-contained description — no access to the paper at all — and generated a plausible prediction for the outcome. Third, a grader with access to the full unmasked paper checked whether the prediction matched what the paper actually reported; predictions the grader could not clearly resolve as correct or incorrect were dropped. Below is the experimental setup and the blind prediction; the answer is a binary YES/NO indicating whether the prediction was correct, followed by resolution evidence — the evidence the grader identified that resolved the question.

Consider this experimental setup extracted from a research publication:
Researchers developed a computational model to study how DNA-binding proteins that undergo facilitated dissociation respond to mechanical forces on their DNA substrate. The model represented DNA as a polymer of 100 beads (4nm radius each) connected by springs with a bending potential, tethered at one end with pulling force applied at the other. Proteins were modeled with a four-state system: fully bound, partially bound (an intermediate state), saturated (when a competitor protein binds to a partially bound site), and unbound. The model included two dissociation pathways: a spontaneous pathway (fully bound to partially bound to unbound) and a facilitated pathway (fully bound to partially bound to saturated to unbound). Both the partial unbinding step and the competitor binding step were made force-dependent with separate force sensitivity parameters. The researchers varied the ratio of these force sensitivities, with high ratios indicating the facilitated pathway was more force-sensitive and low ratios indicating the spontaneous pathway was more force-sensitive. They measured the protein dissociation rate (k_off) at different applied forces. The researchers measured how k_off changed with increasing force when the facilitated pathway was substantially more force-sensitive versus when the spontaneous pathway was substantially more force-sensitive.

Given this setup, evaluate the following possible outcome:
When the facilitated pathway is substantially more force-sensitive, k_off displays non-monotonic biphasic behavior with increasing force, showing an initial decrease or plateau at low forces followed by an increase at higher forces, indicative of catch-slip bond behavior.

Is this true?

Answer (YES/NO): NO